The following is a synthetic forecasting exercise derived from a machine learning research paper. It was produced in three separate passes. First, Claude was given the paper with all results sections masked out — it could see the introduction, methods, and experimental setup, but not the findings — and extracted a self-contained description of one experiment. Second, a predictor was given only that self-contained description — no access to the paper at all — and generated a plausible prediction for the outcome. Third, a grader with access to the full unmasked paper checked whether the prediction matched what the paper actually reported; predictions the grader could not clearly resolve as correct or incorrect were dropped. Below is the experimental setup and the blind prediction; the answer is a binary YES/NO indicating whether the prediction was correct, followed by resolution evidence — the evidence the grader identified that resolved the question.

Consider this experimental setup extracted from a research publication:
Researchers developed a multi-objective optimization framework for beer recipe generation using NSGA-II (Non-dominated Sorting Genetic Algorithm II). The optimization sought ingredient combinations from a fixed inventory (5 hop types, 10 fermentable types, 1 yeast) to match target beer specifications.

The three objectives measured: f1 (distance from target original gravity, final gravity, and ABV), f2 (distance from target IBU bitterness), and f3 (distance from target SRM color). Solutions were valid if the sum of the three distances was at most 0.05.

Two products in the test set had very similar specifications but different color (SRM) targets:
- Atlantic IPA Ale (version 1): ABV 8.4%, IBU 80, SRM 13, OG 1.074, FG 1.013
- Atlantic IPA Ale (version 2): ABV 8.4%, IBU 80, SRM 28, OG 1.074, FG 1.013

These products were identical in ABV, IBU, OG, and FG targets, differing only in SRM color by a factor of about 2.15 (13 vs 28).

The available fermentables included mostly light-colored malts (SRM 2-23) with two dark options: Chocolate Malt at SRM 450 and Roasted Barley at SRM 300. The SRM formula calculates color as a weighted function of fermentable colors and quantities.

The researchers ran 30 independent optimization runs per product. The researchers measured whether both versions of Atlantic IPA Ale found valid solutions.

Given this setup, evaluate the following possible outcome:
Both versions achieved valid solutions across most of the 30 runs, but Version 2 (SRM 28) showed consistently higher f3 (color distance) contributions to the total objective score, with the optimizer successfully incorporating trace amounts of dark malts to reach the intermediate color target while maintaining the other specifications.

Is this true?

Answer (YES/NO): NO